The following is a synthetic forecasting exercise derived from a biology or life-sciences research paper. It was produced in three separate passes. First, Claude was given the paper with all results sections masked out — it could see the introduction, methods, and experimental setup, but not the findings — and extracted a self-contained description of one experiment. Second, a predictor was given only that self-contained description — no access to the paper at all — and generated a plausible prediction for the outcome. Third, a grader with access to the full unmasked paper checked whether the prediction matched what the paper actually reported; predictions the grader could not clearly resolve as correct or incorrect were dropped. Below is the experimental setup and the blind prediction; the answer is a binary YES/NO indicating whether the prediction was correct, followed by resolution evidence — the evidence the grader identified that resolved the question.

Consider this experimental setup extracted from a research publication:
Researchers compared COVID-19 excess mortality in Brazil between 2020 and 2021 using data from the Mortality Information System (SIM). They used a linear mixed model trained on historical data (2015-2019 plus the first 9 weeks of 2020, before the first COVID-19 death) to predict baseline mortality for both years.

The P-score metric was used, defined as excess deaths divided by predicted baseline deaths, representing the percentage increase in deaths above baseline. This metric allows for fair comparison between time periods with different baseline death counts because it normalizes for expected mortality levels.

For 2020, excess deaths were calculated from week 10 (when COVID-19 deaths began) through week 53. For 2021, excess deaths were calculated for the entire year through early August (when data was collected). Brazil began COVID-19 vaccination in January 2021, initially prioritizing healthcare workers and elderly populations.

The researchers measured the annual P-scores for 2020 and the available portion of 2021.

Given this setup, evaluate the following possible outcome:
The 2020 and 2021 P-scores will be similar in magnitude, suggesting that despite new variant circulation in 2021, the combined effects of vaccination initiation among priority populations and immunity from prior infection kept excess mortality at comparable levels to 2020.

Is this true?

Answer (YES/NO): NO